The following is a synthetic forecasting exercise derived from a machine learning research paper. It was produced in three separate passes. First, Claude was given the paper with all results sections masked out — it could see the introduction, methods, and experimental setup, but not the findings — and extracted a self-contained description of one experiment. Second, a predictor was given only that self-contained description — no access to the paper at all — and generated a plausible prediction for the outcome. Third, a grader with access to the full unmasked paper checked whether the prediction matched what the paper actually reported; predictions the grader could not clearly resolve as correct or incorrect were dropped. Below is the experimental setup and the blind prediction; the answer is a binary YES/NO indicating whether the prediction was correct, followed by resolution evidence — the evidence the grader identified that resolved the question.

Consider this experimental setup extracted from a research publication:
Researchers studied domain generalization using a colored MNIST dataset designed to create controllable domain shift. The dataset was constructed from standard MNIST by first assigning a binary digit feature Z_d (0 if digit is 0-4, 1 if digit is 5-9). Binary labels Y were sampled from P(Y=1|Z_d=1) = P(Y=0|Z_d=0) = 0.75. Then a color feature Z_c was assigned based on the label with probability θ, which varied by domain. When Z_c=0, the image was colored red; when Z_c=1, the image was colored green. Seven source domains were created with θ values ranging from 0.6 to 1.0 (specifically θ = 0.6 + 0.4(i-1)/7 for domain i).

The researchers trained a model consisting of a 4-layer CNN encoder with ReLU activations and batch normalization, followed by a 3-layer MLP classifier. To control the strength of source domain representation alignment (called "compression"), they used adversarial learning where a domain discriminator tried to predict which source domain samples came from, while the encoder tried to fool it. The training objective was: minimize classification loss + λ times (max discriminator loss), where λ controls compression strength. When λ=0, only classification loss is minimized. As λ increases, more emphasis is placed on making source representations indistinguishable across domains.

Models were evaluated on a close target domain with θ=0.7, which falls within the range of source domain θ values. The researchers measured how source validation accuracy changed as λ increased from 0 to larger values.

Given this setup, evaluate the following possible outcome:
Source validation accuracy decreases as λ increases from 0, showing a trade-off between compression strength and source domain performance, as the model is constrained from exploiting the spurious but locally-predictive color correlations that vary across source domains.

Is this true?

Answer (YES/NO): NO